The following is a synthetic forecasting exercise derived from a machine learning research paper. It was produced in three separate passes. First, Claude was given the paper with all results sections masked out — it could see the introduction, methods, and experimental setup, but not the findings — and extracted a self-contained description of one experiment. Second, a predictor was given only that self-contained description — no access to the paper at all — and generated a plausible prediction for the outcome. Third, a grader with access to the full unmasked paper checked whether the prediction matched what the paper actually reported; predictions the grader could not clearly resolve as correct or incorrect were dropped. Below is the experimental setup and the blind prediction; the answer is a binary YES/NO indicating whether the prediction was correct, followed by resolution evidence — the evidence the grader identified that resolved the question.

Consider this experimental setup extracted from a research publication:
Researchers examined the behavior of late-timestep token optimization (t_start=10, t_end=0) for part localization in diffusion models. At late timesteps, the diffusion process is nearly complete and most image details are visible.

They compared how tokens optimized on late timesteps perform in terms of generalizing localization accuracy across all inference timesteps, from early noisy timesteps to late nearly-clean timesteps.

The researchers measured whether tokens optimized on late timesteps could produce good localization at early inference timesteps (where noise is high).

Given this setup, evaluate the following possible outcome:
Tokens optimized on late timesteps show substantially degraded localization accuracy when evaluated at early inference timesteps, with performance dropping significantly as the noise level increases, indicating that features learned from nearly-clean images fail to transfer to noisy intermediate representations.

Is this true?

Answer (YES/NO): YES